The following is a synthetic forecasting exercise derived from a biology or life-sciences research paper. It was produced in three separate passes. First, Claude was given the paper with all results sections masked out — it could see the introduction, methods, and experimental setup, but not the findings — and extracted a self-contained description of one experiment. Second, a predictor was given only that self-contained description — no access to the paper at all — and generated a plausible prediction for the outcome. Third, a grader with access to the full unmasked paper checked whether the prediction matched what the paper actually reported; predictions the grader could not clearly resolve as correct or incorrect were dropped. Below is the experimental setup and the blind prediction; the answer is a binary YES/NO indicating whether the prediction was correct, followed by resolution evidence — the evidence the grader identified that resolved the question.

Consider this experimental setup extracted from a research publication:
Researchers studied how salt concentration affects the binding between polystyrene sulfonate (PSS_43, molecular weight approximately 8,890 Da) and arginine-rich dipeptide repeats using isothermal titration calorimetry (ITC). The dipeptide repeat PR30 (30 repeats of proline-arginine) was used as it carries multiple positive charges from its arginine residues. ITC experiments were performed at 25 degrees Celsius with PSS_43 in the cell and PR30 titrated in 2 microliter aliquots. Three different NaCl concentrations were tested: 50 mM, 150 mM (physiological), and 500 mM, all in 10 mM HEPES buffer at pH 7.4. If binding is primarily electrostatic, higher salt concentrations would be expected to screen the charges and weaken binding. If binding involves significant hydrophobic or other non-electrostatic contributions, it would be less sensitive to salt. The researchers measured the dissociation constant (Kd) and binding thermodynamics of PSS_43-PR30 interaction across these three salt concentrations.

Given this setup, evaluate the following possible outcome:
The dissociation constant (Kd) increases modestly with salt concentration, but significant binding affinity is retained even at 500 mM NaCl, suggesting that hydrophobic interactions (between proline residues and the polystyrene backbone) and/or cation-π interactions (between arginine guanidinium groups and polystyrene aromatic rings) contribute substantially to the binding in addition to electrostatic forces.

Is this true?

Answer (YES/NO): NO